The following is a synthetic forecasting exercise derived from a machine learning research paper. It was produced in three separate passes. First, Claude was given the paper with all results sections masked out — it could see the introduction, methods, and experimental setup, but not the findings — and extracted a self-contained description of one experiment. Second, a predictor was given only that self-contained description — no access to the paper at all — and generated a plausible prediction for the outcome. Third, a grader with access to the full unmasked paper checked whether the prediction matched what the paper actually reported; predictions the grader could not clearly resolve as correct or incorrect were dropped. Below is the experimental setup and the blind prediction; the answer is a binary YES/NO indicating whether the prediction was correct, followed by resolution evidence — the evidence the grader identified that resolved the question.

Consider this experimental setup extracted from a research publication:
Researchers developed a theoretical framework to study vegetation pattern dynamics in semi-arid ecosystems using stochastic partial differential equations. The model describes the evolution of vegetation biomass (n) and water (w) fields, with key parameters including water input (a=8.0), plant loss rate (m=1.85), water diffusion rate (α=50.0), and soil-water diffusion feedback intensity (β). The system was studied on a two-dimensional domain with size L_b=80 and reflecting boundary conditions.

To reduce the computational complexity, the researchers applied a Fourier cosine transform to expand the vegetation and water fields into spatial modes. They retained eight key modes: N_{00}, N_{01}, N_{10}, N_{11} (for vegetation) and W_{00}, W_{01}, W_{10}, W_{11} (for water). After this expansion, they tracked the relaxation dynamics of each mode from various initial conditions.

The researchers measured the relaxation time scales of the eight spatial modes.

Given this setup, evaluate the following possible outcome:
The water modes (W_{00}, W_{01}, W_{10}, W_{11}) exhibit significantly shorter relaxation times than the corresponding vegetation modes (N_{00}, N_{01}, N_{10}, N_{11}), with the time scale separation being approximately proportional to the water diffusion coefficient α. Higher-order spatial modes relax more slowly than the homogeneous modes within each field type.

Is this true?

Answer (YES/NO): NO